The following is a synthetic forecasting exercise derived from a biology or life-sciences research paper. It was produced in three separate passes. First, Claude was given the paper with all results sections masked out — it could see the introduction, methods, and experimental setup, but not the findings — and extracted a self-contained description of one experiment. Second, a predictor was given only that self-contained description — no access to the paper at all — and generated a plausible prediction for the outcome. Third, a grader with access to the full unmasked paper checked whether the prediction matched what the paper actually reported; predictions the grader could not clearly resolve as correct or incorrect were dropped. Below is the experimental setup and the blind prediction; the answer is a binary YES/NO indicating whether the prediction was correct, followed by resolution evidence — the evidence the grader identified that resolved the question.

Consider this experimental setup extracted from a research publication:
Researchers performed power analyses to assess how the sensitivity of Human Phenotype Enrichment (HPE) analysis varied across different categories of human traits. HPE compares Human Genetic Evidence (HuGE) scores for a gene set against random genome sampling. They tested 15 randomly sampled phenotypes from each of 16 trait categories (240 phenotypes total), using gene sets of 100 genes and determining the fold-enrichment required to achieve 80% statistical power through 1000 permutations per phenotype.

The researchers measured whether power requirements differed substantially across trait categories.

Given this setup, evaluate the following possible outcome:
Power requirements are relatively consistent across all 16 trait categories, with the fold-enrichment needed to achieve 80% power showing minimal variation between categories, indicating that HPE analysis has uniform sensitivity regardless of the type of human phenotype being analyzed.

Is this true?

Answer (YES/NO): NO